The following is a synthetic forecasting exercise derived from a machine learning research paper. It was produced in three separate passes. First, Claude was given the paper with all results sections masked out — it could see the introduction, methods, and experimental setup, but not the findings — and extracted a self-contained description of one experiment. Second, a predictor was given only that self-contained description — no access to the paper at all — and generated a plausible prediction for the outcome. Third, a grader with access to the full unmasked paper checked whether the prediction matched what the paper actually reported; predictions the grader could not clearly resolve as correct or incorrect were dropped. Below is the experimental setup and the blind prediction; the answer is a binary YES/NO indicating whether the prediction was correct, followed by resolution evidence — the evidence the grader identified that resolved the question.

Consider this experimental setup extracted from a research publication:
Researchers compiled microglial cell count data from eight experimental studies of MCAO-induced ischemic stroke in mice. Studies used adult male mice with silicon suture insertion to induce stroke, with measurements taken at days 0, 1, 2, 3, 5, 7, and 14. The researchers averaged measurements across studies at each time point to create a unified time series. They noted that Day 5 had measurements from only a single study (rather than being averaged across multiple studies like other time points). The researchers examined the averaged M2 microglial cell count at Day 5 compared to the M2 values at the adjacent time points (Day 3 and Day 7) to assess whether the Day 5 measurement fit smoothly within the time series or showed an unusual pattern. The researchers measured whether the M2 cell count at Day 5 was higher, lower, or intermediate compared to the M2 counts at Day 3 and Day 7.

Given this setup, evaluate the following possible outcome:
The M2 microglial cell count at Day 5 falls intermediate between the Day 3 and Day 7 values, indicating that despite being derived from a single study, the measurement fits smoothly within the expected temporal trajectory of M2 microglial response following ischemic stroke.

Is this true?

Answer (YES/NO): NO